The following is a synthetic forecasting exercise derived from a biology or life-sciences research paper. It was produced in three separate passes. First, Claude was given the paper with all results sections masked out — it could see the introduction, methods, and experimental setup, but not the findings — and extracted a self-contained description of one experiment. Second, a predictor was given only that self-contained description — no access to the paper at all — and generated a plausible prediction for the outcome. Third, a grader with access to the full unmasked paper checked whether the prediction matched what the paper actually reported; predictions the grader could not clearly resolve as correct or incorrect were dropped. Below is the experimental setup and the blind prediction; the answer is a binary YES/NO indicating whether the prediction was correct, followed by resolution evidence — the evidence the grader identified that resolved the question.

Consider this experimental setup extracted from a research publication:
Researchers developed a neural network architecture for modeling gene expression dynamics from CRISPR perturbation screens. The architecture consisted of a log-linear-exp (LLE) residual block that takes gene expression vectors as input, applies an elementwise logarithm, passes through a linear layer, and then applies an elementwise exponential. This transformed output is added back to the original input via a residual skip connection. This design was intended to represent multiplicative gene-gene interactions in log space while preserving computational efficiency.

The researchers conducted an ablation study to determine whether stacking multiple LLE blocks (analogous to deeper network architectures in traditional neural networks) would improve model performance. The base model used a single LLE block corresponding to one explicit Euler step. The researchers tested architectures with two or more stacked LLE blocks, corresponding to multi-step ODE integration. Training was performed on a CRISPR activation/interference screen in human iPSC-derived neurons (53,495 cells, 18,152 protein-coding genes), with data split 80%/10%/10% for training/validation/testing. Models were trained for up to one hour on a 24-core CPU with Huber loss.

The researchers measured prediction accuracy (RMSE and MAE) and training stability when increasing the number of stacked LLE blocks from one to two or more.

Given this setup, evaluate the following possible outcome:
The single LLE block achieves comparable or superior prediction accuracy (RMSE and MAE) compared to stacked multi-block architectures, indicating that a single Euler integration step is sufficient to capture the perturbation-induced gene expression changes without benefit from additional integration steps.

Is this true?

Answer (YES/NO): YES